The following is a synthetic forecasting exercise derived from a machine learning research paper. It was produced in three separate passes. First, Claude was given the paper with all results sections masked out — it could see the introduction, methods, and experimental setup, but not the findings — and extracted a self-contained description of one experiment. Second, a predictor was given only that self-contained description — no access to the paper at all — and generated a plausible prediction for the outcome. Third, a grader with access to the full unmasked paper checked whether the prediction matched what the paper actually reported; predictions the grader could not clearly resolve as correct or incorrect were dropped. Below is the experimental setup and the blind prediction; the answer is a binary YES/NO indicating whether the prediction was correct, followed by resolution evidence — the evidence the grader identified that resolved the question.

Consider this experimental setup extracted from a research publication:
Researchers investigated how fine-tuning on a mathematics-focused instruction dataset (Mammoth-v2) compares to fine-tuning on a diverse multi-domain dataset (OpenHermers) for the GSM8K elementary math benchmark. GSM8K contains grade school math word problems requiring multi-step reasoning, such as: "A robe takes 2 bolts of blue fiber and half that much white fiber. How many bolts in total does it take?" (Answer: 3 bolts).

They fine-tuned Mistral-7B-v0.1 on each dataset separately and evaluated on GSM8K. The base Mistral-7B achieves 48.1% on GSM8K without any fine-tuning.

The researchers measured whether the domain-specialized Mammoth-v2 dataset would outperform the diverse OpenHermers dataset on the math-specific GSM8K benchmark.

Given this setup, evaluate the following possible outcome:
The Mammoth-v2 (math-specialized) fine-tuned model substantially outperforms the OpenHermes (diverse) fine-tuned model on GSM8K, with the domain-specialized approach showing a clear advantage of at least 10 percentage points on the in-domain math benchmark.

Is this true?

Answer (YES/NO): NO